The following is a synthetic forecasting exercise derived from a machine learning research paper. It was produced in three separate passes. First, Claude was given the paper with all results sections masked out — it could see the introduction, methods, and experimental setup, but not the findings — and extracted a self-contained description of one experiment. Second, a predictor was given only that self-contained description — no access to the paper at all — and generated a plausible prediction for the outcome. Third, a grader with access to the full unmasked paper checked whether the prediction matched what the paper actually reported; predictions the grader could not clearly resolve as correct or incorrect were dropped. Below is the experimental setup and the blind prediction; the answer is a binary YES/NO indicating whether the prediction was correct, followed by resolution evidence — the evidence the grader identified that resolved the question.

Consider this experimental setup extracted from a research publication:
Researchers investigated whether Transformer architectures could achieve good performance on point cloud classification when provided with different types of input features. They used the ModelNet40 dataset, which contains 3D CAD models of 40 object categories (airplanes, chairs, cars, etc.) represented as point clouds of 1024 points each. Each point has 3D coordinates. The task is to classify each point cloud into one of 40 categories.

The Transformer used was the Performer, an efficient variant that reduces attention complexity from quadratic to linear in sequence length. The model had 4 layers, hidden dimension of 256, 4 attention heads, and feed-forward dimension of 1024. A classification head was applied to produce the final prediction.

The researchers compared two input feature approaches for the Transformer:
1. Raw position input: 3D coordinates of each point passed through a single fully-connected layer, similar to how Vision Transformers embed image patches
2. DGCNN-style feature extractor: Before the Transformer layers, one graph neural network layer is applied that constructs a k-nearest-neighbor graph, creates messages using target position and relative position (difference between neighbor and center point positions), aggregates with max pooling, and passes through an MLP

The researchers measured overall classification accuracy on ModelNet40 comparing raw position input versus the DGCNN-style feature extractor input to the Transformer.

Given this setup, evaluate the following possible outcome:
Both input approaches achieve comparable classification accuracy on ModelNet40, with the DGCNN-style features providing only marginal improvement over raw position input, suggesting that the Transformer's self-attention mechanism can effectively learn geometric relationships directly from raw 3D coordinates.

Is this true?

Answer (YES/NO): NO